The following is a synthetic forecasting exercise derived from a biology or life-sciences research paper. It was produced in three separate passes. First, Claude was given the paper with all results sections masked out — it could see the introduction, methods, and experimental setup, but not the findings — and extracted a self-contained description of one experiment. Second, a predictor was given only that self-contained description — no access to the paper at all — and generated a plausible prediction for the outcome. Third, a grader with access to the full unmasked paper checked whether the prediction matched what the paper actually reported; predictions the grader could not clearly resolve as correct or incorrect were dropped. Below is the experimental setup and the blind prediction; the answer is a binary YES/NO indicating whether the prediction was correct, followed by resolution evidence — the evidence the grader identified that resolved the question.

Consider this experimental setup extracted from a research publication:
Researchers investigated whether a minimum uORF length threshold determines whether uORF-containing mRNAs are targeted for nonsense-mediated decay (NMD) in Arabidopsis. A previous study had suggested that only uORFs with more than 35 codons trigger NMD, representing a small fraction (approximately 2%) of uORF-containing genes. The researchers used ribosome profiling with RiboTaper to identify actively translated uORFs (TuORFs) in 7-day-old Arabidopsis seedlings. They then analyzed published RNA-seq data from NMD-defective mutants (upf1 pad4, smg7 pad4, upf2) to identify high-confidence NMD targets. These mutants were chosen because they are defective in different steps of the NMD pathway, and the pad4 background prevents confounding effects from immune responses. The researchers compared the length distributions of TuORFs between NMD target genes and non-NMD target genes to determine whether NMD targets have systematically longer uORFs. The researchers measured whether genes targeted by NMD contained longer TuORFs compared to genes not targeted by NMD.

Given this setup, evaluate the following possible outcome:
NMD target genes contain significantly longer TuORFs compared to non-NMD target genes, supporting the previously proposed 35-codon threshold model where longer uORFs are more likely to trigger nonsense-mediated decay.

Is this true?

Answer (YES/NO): NO